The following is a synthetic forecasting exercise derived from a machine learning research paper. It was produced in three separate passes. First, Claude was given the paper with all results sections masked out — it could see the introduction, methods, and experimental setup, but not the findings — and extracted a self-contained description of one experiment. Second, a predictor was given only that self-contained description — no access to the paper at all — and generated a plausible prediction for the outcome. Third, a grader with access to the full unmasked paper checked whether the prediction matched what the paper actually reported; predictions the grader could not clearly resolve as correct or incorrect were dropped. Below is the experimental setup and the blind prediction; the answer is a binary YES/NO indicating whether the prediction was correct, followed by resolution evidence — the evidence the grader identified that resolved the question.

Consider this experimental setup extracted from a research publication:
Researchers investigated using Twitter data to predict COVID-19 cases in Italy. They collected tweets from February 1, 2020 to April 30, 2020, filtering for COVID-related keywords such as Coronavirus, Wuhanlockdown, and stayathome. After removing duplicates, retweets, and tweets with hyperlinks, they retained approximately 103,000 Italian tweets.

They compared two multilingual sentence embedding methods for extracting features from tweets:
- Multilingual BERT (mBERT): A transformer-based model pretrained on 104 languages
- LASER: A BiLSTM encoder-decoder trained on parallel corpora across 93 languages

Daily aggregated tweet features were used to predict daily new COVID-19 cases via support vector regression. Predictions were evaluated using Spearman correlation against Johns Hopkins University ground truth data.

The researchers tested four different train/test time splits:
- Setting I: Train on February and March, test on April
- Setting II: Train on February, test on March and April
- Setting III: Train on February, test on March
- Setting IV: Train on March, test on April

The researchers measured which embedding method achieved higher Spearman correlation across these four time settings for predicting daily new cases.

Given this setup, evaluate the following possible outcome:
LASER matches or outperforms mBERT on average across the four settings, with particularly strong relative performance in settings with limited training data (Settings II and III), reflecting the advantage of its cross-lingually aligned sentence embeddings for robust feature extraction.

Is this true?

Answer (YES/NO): NO